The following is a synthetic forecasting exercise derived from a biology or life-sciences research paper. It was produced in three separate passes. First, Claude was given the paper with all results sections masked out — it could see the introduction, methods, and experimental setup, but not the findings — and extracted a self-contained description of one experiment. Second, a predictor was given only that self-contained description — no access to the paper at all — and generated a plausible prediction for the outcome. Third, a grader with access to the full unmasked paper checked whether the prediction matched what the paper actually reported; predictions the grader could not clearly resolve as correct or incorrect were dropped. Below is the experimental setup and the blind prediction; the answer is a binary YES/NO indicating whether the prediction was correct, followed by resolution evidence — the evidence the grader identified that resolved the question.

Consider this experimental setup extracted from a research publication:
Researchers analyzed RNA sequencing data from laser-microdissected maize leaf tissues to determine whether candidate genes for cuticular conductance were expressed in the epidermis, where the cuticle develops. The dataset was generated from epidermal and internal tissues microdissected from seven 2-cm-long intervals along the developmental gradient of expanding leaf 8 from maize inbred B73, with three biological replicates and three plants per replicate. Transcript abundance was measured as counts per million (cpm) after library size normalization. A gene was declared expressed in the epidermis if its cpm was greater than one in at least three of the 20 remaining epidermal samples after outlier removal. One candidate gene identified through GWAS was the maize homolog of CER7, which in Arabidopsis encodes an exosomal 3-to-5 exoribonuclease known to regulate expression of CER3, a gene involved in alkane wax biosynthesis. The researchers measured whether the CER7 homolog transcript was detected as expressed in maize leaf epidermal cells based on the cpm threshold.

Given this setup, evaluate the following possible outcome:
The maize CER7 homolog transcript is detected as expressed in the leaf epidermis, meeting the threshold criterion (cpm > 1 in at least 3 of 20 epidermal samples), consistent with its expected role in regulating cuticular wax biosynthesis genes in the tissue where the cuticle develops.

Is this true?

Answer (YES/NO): NO